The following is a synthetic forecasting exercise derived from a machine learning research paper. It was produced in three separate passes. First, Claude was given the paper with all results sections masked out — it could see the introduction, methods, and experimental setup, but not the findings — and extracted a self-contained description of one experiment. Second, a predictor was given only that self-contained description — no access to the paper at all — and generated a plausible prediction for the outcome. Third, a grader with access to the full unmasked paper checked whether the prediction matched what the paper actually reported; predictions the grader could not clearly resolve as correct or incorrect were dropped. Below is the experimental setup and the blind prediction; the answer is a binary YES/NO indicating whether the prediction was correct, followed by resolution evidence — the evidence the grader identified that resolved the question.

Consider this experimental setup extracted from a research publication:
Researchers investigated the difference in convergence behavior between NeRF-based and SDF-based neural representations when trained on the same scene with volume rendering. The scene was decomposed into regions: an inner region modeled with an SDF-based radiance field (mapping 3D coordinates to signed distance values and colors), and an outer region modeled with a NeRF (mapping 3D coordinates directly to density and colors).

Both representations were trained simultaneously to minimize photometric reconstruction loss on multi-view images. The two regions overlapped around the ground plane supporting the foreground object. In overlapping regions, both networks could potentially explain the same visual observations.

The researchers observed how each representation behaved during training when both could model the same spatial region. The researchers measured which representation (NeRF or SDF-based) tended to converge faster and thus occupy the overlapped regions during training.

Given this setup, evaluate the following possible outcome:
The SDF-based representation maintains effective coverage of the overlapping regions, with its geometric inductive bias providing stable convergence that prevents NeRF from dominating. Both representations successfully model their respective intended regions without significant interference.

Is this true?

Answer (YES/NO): NO